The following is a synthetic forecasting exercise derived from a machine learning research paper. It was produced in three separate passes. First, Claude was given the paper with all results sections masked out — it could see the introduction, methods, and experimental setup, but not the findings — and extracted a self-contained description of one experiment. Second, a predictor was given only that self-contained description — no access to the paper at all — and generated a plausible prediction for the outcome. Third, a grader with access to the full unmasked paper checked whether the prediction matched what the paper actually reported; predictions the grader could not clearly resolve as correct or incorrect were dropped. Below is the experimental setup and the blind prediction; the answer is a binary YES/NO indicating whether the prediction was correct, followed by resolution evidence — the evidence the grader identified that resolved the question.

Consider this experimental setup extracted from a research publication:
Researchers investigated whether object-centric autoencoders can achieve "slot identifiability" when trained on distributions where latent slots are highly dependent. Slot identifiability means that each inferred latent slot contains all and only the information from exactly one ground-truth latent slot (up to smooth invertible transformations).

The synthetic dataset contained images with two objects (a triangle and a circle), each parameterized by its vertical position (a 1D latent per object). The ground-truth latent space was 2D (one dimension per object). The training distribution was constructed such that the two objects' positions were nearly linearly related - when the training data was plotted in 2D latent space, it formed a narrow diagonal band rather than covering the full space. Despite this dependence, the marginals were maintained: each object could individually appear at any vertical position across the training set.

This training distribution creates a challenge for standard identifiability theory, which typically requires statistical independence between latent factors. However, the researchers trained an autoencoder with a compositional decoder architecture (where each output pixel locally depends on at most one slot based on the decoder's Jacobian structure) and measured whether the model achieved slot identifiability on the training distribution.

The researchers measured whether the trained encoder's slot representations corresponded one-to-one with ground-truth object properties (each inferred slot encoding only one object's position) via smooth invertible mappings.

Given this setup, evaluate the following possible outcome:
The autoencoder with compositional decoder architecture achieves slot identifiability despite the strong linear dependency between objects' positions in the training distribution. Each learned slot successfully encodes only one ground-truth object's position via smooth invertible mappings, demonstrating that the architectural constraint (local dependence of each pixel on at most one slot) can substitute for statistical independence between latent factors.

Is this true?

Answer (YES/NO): YES